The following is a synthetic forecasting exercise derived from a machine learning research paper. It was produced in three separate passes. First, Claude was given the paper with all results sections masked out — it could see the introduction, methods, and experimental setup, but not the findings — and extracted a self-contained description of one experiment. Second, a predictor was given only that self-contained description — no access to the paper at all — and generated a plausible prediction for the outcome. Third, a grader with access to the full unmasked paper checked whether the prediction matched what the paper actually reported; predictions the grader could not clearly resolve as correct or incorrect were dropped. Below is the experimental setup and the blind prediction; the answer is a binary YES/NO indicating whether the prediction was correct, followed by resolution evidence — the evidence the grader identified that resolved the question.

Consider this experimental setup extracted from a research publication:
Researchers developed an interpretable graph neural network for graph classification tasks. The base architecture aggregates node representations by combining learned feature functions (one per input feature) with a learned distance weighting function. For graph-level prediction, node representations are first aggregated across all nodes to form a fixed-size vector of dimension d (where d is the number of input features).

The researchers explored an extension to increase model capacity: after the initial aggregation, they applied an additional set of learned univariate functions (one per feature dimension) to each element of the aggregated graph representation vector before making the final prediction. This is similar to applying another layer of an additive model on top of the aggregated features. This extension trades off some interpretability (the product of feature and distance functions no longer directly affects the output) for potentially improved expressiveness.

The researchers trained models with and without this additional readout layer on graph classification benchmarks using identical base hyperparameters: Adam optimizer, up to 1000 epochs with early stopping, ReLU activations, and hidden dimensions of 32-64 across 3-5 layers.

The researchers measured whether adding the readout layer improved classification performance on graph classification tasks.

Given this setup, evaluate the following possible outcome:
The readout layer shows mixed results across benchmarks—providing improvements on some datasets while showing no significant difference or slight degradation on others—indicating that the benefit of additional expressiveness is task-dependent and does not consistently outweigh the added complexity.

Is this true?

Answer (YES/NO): NO